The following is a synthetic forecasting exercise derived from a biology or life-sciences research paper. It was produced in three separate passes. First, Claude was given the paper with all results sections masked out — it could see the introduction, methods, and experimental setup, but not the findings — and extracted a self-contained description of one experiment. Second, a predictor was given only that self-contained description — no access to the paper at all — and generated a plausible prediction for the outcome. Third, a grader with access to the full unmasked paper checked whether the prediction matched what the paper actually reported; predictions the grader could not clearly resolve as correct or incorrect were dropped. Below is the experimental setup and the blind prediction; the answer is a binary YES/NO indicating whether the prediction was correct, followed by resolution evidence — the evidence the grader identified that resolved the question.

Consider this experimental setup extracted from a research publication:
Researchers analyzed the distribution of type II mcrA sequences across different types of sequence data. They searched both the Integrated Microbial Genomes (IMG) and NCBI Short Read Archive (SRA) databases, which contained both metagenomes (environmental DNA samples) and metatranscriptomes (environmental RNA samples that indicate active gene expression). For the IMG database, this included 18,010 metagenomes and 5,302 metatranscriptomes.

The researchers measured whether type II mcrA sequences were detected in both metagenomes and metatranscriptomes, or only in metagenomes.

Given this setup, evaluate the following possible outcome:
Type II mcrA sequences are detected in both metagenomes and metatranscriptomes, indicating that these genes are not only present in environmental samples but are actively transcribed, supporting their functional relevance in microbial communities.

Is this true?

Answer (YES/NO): YES